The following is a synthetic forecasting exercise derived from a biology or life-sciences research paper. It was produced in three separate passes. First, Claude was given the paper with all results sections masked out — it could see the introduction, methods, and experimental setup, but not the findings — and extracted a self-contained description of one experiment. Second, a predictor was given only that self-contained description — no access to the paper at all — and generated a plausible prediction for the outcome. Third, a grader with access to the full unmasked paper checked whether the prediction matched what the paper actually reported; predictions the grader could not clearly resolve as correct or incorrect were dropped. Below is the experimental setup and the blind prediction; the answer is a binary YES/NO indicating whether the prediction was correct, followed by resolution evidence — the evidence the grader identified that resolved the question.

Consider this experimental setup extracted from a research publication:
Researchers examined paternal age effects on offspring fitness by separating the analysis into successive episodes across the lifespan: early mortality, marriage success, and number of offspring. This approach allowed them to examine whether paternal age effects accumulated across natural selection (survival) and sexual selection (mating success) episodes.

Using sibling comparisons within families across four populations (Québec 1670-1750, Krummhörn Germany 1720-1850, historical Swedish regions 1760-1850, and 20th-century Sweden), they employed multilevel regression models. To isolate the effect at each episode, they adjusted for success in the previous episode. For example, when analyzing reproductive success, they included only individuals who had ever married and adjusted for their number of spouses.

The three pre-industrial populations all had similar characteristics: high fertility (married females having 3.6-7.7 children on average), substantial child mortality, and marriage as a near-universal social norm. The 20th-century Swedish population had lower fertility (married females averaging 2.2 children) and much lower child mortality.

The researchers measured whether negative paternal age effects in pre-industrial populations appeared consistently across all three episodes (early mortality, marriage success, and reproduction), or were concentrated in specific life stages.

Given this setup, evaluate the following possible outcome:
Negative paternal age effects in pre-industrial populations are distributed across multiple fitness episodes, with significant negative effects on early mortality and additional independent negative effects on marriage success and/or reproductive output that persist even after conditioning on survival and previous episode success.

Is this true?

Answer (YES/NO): YES